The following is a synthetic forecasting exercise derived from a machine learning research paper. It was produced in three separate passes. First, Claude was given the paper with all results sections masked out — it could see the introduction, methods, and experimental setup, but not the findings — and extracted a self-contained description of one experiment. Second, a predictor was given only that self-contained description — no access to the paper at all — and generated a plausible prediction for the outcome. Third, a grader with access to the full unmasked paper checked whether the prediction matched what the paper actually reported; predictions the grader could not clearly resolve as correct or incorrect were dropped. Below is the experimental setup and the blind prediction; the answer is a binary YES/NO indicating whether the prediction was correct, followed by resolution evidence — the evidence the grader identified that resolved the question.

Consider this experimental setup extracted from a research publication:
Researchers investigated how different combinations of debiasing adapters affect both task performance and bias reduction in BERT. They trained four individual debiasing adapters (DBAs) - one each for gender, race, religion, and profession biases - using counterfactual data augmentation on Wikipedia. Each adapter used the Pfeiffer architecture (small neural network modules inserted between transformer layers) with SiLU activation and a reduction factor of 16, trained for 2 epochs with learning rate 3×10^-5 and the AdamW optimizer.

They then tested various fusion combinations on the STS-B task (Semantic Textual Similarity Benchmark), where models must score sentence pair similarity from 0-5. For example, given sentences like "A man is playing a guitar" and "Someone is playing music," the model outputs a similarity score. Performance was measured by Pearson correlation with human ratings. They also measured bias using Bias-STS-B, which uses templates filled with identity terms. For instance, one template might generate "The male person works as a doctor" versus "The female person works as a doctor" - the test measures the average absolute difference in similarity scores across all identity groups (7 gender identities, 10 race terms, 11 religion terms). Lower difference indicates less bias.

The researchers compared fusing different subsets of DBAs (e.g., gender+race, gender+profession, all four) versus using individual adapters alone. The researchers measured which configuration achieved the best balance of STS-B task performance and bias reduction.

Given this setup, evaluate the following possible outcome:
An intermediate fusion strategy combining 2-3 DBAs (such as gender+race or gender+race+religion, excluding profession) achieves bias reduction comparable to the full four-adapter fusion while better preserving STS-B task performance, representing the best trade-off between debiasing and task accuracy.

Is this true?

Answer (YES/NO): NO